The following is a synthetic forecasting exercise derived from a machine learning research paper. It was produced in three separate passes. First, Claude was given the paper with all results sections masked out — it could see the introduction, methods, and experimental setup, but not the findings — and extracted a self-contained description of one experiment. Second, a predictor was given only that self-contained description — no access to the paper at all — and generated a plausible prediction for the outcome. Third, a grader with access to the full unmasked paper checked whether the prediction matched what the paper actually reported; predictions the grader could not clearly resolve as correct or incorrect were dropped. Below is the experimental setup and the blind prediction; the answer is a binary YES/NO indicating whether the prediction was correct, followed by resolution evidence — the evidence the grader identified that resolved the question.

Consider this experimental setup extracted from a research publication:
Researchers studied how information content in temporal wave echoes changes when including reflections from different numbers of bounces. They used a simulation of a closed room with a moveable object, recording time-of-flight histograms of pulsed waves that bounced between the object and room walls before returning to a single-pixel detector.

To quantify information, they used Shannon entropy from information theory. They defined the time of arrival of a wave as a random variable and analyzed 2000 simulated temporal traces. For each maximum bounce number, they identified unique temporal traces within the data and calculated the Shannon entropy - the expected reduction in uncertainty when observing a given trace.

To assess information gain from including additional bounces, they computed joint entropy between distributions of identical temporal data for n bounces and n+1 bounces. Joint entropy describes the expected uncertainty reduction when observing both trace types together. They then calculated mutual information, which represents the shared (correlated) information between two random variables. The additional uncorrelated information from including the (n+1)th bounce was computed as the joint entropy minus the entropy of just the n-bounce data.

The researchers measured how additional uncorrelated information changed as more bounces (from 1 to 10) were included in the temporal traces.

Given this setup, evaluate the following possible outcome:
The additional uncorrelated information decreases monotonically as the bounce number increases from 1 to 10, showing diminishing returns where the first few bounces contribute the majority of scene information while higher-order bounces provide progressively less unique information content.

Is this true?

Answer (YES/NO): YES